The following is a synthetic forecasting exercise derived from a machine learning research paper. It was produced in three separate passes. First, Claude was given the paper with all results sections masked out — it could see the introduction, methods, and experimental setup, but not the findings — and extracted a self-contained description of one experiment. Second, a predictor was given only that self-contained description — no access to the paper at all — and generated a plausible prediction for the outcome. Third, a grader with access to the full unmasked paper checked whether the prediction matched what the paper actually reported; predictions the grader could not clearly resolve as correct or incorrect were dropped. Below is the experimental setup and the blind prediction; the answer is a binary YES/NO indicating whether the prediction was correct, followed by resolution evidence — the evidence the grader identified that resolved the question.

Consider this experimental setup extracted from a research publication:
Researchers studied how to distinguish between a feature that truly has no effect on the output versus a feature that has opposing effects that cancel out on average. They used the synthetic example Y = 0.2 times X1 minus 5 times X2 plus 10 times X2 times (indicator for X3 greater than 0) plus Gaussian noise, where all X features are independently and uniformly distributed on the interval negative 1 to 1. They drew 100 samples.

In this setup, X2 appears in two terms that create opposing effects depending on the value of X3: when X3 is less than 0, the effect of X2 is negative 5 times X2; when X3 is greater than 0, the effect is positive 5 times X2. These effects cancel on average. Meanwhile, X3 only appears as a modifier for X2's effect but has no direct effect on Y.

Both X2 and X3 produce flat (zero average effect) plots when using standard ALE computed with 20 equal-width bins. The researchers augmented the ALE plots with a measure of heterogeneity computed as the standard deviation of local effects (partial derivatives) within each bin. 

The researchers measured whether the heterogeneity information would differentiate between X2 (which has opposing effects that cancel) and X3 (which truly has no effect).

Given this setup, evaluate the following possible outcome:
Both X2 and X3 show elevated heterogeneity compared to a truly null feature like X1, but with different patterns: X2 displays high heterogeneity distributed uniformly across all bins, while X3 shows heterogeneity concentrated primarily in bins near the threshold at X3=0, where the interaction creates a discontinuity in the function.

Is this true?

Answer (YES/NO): NO